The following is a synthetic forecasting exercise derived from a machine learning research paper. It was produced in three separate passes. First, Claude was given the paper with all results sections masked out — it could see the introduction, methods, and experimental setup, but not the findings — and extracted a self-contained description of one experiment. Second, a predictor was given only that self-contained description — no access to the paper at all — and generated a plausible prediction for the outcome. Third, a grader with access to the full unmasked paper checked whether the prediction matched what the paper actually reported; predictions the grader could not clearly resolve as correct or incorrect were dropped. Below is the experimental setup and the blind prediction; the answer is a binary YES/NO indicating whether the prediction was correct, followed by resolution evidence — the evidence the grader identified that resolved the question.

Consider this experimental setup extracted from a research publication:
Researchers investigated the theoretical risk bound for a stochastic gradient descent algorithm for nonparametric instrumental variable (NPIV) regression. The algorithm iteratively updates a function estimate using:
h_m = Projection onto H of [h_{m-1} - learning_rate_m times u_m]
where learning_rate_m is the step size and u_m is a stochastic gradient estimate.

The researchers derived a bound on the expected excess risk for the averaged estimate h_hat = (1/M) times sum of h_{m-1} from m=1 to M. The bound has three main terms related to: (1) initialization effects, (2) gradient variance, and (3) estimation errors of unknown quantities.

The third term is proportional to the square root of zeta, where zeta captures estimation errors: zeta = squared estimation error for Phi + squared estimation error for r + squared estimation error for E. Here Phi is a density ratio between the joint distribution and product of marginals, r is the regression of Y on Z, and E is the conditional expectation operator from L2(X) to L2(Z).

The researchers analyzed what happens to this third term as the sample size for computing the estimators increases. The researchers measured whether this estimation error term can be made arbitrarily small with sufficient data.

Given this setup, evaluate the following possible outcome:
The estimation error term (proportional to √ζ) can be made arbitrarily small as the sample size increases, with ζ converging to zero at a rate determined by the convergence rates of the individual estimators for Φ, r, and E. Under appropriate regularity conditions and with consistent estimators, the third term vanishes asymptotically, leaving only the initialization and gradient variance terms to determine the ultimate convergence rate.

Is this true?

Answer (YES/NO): YES